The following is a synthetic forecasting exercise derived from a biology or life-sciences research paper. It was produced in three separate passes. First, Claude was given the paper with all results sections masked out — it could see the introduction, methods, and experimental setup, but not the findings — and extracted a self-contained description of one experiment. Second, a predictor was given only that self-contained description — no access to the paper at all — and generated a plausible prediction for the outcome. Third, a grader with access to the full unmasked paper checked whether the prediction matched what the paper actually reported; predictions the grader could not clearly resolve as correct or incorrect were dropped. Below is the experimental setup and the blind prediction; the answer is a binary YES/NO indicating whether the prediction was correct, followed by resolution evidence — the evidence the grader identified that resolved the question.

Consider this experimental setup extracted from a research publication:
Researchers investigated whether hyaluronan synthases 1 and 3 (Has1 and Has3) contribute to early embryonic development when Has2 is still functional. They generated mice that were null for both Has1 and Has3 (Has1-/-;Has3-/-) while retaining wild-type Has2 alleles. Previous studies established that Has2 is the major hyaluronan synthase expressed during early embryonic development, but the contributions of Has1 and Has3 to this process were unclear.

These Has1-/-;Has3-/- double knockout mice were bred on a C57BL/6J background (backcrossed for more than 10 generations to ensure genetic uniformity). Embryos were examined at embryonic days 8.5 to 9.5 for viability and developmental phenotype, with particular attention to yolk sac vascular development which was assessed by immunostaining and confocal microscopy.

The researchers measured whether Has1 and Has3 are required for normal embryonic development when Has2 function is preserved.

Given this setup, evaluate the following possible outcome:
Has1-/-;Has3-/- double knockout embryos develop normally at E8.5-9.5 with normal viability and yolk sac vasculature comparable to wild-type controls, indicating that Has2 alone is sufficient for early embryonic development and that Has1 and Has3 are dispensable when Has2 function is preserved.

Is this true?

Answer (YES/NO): YES